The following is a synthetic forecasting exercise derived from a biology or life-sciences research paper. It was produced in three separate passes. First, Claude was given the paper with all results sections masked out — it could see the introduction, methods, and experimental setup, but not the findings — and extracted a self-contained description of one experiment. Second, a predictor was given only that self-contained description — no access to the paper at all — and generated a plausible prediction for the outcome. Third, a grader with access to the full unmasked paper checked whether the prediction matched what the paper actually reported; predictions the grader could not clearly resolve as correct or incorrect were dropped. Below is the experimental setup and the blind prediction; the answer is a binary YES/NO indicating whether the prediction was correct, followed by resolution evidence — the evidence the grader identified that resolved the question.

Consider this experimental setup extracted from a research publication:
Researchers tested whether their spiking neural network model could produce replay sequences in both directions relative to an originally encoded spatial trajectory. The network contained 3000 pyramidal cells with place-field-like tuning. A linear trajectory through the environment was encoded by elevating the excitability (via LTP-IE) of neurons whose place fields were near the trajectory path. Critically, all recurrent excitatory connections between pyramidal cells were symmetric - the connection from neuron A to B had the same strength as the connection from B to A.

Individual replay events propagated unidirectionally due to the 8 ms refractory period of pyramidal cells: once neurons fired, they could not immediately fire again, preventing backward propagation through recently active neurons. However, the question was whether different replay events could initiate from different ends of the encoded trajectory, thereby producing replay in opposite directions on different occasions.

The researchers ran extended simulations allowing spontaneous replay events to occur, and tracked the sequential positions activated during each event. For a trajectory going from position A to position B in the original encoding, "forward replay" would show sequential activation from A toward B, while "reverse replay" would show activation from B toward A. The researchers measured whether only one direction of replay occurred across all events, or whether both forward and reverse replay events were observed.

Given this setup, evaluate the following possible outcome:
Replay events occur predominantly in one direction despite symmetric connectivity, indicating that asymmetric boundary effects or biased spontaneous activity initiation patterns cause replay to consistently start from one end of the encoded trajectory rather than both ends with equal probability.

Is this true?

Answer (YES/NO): NO